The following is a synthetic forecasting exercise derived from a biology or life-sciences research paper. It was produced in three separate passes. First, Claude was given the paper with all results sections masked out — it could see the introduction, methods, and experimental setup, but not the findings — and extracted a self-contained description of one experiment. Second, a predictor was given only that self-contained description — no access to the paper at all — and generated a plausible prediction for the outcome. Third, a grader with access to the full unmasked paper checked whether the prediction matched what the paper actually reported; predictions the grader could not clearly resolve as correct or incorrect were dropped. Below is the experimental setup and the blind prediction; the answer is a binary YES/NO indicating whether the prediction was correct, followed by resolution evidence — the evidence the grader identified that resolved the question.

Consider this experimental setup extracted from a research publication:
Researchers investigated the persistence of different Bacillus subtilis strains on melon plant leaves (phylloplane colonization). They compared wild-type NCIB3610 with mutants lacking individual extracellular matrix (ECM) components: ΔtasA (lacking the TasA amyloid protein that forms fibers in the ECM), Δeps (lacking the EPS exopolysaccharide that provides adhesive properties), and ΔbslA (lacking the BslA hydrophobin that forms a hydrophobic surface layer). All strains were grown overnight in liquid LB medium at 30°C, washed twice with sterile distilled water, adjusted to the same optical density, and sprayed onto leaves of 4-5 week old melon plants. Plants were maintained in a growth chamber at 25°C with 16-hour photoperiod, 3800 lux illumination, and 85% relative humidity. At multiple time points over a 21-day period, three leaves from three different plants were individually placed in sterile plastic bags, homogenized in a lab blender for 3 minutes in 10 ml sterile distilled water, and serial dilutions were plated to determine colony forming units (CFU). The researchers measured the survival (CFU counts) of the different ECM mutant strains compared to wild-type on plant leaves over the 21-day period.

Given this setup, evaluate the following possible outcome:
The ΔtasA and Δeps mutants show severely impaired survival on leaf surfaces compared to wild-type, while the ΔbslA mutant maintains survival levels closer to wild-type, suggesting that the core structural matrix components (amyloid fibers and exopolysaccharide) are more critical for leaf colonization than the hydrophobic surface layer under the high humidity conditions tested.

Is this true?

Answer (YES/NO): NO